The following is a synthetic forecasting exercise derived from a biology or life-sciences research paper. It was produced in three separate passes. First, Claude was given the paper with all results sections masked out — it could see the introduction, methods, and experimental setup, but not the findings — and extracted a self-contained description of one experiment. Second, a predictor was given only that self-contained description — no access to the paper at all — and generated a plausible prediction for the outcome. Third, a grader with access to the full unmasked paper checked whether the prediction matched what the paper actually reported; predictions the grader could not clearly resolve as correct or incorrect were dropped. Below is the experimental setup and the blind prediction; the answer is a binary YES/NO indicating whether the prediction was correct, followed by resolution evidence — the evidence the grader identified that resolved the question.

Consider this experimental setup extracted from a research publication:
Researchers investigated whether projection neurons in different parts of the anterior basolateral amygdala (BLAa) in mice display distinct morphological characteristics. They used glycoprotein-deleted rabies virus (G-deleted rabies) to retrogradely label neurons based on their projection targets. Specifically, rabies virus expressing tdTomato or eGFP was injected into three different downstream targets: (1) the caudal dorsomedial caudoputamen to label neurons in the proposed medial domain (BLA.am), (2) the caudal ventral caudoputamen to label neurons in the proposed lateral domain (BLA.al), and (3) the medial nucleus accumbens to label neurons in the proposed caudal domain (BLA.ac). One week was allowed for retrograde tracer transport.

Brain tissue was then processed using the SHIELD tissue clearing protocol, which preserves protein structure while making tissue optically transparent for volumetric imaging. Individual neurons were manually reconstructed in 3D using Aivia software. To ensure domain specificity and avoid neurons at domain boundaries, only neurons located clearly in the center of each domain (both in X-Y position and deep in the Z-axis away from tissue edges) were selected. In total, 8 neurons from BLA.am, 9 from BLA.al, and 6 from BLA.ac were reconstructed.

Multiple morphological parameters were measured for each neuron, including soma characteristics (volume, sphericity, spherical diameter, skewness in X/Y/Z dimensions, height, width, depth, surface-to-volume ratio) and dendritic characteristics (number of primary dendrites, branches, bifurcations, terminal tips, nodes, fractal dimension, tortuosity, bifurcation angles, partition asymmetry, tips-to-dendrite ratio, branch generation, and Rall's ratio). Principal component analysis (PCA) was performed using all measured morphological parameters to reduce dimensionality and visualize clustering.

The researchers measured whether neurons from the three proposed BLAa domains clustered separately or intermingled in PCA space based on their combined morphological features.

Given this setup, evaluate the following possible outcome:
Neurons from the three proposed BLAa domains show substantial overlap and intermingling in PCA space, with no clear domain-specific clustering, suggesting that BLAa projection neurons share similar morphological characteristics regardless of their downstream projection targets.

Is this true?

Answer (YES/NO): NO